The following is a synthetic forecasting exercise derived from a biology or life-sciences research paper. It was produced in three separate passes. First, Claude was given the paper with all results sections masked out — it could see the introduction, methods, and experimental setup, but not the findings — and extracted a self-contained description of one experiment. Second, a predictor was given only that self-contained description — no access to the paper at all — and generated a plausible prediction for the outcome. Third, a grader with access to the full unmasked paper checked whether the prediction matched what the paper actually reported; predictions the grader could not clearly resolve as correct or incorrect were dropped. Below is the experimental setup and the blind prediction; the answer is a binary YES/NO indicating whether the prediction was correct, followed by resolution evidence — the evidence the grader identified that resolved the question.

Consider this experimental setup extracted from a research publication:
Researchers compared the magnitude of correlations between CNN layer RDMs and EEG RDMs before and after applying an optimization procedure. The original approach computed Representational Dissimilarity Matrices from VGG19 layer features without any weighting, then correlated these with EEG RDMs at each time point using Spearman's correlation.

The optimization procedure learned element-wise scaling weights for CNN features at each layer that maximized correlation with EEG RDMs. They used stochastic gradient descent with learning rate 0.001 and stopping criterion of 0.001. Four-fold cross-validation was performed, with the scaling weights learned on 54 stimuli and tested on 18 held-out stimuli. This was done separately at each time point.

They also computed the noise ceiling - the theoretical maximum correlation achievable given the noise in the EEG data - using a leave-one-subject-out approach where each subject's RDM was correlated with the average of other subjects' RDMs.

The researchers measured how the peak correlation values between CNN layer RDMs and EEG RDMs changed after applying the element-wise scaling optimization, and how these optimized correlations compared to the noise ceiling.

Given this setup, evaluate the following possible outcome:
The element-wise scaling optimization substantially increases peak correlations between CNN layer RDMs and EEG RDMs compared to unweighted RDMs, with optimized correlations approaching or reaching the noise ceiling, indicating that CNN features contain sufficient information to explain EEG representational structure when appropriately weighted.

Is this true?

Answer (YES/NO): NO